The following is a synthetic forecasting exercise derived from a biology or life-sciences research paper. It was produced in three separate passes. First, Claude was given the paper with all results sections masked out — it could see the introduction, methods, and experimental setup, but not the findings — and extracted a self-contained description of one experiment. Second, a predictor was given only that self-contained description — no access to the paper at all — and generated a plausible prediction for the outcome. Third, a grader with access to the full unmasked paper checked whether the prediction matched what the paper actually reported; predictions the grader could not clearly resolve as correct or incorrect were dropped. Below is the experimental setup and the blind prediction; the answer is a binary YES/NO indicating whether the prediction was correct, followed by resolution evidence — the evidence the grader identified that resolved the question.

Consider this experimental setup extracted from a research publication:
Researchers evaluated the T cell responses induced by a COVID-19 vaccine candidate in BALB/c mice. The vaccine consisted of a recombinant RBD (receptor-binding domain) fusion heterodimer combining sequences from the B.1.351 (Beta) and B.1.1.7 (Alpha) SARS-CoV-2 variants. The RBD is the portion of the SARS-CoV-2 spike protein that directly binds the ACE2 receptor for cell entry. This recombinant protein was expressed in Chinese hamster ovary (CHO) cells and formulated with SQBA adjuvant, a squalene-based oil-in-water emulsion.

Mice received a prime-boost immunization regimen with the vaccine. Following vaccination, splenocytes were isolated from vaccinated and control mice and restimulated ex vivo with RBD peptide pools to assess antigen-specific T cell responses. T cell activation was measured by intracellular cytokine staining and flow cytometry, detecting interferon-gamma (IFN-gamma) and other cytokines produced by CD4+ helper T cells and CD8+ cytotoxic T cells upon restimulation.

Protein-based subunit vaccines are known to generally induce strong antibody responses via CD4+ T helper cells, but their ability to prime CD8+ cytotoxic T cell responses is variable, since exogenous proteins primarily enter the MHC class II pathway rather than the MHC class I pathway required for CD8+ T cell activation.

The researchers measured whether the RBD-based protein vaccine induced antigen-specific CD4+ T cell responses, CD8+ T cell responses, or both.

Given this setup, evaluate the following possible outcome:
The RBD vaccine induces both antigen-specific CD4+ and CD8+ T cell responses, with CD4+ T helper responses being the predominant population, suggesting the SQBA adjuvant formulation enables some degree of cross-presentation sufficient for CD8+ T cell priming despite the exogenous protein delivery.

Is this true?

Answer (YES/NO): YES